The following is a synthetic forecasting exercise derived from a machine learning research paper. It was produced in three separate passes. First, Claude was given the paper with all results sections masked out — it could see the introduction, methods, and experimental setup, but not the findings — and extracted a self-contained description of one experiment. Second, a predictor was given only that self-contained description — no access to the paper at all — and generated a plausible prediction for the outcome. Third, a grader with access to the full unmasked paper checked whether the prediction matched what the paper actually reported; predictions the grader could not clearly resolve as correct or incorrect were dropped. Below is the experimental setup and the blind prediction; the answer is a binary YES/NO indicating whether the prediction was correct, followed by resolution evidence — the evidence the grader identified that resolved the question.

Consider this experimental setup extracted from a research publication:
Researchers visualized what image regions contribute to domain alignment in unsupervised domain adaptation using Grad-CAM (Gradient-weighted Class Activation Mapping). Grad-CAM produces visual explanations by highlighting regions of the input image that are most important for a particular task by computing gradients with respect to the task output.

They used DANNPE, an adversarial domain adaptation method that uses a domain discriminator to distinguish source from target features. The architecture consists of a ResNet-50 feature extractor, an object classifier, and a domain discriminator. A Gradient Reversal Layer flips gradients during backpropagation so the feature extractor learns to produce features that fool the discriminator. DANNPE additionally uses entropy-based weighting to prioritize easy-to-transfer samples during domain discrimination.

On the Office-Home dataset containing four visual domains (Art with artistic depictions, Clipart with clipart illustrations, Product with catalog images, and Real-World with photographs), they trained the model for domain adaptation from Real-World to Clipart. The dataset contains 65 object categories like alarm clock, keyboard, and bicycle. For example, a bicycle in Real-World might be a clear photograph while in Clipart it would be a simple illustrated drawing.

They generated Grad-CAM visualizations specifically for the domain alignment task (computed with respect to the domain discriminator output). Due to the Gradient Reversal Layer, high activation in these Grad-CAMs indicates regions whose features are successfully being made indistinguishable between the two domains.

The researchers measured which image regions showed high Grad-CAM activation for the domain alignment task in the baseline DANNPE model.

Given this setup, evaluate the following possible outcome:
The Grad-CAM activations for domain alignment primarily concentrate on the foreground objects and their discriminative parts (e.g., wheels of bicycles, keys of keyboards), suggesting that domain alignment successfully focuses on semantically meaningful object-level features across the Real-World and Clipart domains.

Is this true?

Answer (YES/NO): NO